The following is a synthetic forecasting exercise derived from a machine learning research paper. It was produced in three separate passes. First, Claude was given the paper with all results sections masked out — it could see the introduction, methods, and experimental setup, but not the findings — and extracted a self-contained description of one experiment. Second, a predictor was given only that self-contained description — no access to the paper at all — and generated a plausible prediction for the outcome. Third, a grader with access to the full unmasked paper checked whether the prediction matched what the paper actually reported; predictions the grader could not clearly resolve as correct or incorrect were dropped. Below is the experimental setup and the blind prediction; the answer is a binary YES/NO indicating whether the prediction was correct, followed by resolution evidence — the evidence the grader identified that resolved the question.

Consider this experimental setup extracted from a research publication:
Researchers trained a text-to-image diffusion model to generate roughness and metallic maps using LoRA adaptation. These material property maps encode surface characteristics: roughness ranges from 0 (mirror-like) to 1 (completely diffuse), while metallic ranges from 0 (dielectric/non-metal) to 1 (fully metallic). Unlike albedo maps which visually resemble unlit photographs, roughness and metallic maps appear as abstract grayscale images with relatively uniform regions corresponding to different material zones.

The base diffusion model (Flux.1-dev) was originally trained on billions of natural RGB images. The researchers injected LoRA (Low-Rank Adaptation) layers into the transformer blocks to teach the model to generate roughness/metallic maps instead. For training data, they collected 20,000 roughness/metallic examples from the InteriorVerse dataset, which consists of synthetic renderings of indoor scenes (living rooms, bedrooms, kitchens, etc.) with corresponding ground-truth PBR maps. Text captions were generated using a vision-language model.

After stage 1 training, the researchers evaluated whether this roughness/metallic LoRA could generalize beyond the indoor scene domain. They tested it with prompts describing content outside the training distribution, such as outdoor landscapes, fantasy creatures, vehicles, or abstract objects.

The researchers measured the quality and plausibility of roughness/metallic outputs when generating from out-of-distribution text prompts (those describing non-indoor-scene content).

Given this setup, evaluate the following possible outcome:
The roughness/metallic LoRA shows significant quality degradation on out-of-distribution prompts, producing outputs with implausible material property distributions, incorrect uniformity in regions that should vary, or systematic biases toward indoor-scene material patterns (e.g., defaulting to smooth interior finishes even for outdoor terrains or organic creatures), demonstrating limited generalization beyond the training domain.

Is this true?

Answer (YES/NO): YES